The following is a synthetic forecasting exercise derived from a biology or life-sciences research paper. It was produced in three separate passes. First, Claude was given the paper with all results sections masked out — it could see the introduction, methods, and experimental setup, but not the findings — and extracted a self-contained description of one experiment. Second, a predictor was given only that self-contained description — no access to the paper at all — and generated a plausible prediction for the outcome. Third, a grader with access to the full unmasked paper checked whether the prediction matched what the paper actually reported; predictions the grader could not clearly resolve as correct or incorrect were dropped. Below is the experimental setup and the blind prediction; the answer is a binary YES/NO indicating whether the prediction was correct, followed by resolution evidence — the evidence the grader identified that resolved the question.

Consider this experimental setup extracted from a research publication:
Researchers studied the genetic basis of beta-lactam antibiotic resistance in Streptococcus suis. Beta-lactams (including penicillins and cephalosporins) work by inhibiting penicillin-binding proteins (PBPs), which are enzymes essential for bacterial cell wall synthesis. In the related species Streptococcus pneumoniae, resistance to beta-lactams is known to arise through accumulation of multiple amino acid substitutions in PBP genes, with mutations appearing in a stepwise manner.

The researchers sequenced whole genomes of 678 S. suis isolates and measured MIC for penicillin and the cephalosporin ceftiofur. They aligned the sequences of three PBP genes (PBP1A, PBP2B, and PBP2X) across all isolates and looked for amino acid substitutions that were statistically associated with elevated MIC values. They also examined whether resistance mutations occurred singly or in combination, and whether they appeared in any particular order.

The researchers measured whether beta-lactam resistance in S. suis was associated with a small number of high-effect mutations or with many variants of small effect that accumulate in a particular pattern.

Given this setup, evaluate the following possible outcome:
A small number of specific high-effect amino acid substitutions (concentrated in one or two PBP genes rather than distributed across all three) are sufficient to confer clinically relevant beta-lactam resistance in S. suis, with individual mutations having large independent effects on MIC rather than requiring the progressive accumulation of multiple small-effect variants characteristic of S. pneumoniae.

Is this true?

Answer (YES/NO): NO